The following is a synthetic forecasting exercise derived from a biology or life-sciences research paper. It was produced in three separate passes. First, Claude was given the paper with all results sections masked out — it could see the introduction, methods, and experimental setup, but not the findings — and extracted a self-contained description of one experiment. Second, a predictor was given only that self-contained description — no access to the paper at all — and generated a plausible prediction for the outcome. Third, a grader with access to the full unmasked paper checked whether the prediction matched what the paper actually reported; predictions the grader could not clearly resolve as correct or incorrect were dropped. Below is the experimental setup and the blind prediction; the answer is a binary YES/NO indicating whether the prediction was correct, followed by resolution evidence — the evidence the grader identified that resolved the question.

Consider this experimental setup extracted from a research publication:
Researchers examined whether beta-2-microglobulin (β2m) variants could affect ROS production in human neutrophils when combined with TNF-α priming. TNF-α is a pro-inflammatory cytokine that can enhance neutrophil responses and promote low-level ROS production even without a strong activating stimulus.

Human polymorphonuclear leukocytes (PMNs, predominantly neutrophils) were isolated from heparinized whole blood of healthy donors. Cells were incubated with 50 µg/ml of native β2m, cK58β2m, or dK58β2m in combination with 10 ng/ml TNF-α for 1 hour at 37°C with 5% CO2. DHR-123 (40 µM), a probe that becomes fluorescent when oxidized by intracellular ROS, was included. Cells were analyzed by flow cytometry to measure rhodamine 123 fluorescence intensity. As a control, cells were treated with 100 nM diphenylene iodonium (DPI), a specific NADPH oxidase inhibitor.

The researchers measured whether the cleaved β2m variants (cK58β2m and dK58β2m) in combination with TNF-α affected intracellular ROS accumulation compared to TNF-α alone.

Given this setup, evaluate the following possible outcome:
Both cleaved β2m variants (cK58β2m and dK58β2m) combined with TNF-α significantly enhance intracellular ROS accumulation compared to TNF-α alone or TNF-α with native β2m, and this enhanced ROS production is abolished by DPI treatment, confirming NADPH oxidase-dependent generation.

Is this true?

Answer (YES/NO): NO